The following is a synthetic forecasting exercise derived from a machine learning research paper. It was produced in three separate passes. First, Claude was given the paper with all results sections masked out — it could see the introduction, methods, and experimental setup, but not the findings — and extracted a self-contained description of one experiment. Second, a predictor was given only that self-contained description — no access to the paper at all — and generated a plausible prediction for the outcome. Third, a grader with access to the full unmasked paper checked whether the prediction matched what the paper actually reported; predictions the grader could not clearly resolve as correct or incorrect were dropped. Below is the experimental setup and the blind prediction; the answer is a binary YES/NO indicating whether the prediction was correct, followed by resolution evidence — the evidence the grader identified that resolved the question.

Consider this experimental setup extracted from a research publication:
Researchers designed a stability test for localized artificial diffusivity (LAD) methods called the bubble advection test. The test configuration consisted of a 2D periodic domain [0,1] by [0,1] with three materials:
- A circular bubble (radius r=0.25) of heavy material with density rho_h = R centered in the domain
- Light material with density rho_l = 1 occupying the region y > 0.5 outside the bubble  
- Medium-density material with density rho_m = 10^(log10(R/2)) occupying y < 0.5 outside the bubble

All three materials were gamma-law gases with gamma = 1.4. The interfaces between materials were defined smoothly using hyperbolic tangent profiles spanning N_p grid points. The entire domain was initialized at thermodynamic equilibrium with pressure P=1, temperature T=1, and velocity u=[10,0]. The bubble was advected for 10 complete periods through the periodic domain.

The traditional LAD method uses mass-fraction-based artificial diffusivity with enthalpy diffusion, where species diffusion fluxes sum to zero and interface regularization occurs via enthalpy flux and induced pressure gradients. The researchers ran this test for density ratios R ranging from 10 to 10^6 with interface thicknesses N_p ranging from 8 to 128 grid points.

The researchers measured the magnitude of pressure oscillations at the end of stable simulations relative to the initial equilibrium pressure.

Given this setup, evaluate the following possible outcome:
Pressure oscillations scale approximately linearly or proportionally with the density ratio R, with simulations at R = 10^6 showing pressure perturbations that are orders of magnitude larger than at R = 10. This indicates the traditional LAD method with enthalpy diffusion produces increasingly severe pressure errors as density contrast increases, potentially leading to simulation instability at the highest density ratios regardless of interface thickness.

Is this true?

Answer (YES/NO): NO